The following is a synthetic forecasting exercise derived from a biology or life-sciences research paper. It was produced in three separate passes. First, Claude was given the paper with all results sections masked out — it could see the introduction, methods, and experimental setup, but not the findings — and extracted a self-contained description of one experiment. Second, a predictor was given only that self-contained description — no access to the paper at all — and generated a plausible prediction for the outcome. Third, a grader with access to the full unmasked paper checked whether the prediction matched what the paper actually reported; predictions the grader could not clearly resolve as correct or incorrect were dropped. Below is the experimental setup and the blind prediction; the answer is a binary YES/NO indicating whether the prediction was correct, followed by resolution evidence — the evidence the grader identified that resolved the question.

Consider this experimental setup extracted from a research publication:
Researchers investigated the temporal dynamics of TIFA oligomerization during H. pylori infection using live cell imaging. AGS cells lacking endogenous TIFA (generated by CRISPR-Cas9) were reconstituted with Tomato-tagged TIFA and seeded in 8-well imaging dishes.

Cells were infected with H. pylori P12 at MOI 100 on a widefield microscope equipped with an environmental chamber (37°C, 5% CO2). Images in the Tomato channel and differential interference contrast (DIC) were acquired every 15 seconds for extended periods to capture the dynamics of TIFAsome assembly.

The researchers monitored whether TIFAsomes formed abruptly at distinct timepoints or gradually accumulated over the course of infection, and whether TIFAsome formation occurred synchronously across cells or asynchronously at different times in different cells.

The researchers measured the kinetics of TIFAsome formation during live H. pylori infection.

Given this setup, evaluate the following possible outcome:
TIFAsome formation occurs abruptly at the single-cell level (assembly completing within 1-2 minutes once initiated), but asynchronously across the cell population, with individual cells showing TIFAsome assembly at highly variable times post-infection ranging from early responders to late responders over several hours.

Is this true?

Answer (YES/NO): NO